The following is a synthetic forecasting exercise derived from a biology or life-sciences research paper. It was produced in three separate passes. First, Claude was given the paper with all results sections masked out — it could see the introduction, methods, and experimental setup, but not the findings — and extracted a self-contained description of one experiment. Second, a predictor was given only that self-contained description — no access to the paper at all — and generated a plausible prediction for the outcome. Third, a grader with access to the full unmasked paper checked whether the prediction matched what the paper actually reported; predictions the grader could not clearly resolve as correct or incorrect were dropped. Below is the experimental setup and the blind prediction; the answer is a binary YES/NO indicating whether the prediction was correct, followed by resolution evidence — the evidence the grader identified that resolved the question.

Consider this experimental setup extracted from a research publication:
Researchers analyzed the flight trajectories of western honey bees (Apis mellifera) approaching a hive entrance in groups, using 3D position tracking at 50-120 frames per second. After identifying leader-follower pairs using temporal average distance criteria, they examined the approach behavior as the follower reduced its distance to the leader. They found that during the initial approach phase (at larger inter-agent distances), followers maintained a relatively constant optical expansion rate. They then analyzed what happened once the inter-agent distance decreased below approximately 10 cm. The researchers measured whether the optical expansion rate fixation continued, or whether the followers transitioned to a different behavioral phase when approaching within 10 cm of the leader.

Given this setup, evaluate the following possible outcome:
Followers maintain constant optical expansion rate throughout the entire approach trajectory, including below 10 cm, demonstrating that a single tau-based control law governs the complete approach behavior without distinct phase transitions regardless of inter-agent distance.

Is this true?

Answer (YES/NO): NO